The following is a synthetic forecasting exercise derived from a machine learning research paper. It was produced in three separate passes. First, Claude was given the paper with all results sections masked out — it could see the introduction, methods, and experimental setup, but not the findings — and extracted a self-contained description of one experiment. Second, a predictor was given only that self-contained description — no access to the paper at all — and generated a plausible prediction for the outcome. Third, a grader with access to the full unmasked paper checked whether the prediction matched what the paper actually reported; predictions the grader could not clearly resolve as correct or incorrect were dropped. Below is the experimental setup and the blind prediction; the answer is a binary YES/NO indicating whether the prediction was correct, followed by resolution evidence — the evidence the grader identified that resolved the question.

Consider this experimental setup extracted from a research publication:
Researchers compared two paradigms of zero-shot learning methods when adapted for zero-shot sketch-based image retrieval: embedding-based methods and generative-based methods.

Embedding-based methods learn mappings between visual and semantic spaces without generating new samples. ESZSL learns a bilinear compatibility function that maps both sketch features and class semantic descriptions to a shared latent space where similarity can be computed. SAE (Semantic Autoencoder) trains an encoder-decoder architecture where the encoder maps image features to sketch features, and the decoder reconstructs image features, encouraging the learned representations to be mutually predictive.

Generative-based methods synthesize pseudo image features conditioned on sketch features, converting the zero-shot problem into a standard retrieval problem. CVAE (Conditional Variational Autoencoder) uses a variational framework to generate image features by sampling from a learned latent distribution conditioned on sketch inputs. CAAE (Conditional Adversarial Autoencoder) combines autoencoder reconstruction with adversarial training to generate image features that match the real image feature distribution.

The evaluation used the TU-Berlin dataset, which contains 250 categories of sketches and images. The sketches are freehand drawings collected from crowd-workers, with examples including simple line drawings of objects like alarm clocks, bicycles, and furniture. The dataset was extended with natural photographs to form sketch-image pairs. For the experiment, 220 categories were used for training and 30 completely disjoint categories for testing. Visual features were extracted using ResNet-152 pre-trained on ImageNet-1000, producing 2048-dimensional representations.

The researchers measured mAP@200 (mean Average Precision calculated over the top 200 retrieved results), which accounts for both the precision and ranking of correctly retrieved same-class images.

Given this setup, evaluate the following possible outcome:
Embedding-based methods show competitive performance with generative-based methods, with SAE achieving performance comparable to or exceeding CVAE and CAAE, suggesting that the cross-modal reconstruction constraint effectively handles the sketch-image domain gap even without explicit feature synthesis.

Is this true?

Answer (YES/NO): NO